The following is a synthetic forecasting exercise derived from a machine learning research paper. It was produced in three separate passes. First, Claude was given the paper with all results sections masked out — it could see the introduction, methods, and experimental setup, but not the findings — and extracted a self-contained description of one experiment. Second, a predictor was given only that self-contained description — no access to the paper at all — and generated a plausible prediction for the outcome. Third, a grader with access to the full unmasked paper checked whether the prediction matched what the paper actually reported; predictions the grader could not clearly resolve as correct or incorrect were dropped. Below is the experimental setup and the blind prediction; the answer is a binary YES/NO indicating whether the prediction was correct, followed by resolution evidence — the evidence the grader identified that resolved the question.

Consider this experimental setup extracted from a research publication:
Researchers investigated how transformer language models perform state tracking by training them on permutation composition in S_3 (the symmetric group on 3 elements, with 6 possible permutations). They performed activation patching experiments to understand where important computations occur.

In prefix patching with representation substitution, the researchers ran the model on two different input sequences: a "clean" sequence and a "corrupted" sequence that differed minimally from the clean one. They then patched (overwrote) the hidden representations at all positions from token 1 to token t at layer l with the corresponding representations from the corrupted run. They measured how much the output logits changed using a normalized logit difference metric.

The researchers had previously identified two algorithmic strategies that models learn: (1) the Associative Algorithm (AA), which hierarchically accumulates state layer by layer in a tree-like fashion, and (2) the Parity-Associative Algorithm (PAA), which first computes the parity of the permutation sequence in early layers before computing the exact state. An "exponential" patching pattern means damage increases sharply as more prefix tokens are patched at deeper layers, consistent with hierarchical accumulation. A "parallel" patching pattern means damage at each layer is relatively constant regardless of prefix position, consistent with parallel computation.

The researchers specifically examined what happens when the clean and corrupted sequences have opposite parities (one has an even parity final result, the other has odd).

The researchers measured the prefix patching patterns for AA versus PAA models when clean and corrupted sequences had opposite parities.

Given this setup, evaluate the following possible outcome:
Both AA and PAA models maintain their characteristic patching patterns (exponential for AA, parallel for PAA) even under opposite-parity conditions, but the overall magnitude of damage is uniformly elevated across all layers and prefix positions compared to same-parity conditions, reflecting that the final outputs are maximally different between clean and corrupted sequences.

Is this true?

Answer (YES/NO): NO